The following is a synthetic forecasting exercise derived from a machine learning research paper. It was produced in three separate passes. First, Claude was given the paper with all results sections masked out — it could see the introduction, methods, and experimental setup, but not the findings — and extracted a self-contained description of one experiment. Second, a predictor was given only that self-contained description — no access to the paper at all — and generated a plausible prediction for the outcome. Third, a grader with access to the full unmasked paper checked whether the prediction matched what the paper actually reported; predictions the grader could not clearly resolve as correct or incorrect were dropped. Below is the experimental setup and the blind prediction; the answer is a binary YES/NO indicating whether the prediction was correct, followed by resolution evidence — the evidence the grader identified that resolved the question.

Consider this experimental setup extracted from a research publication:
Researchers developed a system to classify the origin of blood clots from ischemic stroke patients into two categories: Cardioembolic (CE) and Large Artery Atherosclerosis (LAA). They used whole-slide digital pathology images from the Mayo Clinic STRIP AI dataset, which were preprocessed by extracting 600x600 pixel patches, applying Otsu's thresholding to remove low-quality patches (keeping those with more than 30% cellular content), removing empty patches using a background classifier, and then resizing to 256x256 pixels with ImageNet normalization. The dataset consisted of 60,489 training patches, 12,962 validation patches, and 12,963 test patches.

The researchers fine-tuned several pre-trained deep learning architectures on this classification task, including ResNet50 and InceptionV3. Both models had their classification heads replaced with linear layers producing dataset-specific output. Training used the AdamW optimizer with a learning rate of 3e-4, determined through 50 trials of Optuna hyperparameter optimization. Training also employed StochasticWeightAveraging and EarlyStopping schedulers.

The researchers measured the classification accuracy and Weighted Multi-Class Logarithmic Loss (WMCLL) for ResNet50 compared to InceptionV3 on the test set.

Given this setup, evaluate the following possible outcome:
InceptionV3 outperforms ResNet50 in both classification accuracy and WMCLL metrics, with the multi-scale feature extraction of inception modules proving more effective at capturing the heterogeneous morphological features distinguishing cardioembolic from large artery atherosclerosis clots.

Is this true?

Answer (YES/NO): YES